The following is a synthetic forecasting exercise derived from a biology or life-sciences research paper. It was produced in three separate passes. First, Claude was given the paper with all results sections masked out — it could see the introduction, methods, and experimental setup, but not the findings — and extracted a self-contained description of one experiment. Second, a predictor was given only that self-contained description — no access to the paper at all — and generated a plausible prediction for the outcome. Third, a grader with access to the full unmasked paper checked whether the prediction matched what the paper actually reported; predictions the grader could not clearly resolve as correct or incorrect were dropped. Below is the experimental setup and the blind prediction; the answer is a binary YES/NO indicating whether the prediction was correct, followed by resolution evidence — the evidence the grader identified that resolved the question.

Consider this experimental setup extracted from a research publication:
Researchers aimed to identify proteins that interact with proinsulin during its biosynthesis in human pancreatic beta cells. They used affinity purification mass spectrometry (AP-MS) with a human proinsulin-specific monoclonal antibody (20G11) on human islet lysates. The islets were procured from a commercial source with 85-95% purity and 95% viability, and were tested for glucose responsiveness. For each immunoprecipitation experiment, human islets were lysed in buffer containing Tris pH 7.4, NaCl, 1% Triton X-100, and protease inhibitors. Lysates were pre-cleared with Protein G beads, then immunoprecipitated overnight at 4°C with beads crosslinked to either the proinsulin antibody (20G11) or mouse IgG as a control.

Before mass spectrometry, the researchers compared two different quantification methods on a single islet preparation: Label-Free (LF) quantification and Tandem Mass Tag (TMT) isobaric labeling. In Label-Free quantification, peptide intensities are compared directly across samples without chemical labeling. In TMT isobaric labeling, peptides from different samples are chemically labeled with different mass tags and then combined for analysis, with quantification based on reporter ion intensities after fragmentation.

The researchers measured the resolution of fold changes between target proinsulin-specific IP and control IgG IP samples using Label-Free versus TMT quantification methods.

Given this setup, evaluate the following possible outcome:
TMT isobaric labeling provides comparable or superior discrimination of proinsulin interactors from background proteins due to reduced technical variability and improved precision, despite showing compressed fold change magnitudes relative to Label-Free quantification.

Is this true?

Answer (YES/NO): NO